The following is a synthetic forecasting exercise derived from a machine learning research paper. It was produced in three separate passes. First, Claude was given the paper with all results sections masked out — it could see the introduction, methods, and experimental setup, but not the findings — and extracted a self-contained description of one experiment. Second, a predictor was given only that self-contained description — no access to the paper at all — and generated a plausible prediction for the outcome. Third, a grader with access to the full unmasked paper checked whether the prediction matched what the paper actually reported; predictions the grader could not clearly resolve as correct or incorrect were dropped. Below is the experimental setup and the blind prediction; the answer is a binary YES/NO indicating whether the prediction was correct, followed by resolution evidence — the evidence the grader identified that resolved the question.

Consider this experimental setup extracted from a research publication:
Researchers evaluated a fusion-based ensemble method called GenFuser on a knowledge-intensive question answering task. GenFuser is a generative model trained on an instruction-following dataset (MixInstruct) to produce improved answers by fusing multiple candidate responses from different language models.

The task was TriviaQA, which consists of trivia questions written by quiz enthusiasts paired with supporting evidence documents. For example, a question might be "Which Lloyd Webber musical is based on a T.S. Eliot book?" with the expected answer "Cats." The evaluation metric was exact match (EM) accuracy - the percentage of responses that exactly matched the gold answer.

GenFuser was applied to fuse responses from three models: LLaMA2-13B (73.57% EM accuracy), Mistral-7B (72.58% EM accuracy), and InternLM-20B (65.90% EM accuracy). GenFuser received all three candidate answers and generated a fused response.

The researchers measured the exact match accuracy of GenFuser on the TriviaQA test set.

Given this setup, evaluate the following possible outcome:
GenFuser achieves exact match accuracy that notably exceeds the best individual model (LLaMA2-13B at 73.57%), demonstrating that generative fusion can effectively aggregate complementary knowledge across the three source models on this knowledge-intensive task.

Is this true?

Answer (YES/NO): NO